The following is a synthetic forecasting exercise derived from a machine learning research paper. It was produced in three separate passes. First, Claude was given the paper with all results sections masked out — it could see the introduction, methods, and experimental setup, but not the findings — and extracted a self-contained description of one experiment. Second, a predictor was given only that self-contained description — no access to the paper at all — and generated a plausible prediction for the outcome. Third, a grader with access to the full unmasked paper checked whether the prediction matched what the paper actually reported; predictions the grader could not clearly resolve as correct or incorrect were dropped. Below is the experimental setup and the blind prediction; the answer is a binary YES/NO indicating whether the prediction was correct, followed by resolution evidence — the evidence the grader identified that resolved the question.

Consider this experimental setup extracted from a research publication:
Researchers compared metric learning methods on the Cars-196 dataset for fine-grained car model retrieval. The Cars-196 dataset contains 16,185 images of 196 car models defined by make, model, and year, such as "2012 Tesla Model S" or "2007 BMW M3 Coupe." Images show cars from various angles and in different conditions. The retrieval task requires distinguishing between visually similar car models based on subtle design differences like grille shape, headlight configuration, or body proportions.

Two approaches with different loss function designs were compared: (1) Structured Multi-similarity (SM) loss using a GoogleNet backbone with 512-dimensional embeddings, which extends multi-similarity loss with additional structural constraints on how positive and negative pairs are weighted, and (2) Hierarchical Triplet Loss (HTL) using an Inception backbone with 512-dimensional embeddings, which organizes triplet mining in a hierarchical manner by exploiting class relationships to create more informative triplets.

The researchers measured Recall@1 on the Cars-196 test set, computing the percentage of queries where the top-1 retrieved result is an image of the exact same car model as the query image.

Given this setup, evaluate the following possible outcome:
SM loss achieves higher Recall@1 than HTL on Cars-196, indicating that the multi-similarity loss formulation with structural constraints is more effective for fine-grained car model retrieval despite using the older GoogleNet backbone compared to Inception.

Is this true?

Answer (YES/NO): YES